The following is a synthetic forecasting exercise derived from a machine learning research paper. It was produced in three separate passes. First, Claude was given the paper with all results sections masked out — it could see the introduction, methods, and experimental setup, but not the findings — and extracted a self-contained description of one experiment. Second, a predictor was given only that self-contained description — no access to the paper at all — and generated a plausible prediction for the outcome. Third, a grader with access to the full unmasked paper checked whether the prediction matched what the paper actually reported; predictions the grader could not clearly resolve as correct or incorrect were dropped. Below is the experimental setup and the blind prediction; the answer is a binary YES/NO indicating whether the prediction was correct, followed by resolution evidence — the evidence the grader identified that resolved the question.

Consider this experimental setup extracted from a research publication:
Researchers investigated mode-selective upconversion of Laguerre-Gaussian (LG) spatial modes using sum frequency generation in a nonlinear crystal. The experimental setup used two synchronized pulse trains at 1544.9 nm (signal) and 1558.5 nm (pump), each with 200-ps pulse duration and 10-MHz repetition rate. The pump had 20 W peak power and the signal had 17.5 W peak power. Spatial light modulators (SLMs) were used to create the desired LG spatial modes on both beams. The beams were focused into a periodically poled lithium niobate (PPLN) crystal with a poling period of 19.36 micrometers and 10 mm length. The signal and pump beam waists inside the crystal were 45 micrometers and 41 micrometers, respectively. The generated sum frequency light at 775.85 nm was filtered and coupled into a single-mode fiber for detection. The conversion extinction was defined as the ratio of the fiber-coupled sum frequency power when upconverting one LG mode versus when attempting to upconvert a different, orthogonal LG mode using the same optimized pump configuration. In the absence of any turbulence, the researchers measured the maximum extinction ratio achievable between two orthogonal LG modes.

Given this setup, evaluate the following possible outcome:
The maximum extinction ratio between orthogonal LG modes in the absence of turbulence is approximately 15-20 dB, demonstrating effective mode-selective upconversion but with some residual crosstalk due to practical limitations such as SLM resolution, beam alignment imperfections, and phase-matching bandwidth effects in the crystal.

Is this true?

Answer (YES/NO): NO